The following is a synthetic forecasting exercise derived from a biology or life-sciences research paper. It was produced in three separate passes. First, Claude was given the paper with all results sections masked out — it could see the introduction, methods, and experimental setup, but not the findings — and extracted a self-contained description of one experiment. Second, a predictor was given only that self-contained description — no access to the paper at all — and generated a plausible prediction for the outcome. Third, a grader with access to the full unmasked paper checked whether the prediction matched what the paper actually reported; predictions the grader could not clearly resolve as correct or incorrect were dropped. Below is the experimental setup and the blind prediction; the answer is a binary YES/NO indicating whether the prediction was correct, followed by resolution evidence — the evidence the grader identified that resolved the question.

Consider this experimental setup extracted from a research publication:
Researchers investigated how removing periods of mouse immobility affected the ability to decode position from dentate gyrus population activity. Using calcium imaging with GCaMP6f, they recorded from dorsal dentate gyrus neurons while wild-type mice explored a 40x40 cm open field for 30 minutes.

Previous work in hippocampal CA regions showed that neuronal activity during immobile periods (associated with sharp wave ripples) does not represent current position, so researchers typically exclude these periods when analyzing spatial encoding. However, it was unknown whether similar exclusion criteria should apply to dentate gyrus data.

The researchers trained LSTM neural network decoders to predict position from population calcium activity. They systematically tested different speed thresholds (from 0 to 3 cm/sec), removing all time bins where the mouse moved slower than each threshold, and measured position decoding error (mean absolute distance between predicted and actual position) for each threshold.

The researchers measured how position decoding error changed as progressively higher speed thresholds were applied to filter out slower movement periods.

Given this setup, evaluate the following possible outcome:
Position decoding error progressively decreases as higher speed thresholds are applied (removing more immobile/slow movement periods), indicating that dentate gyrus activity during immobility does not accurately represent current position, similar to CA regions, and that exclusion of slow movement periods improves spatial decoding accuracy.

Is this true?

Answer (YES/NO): NO